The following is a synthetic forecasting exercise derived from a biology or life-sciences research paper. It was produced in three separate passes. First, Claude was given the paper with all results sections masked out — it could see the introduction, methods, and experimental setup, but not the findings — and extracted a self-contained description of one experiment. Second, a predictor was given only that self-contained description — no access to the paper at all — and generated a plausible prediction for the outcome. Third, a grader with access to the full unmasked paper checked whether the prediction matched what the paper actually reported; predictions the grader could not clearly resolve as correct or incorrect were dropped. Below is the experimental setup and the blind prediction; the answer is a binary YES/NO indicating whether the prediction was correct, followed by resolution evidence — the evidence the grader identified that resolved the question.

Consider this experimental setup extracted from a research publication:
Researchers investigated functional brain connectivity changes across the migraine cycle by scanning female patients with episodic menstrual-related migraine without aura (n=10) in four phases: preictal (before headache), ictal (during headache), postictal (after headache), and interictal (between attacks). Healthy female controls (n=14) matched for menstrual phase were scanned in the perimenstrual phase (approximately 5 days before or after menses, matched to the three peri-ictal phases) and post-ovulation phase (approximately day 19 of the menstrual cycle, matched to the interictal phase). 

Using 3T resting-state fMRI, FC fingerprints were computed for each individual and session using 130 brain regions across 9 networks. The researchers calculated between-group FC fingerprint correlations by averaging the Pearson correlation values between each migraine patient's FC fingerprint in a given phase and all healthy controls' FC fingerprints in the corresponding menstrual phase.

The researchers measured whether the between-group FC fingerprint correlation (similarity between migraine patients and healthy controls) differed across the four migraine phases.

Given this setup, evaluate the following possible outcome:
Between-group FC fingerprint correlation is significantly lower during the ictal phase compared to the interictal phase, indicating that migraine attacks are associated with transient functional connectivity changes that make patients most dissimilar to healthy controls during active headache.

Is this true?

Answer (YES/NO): NO